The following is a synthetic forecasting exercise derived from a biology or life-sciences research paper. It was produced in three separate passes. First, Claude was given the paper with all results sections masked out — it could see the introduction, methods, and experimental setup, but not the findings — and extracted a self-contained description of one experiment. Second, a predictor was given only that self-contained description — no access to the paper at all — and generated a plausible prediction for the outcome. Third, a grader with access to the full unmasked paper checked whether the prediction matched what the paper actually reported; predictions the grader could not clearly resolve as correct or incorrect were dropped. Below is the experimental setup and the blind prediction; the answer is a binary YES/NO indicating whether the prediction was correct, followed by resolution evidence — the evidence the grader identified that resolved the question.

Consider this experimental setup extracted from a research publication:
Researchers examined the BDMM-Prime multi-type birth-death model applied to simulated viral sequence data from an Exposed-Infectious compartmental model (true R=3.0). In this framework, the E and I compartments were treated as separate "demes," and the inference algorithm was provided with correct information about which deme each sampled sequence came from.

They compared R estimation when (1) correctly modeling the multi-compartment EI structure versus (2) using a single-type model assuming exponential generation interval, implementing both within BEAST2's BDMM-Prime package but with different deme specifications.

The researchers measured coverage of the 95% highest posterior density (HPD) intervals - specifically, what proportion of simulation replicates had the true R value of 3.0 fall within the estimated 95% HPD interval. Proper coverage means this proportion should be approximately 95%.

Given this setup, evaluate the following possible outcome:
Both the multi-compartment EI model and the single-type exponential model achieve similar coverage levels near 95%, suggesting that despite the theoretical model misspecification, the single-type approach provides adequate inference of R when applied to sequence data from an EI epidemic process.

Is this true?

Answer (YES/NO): NO